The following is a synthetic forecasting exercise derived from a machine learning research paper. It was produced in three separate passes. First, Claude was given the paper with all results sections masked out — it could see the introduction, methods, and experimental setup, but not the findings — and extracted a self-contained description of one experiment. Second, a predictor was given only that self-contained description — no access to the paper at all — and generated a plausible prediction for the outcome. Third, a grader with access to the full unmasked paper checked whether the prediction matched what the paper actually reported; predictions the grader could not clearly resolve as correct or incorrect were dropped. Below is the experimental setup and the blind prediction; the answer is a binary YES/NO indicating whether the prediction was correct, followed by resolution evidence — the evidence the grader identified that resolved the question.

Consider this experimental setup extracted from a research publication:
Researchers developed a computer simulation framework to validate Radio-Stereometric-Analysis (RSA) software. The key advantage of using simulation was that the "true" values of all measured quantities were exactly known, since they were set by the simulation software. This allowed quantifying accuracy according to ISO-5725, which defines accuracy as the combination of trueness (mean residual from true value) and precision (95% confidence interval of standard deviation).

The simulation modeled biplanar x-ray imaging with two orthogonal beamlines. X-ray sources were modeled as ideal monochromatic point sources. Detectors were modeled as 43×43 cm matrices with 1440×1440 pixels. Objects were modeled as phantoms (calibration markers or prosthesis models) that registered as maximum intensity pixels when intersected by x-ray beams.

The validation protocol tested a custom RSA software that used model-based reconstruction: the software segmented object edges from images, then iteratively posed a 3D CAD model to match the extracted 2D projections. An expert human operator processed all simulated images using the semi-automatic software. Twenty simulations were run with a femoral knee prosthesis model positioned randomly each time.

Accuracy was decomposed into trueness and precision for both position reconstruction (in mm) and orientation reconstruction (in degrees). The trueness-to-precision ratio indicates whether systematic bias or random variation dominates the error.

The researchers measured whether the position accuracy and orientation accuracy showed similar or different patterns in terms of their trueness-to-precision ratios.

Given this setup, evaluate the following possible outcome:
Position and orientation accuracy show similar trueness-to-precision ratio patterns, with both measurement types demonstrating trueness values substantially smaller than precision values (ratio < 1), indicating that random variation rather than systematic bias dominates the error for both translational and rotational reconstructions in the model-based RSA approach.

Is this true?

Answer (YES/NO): NO